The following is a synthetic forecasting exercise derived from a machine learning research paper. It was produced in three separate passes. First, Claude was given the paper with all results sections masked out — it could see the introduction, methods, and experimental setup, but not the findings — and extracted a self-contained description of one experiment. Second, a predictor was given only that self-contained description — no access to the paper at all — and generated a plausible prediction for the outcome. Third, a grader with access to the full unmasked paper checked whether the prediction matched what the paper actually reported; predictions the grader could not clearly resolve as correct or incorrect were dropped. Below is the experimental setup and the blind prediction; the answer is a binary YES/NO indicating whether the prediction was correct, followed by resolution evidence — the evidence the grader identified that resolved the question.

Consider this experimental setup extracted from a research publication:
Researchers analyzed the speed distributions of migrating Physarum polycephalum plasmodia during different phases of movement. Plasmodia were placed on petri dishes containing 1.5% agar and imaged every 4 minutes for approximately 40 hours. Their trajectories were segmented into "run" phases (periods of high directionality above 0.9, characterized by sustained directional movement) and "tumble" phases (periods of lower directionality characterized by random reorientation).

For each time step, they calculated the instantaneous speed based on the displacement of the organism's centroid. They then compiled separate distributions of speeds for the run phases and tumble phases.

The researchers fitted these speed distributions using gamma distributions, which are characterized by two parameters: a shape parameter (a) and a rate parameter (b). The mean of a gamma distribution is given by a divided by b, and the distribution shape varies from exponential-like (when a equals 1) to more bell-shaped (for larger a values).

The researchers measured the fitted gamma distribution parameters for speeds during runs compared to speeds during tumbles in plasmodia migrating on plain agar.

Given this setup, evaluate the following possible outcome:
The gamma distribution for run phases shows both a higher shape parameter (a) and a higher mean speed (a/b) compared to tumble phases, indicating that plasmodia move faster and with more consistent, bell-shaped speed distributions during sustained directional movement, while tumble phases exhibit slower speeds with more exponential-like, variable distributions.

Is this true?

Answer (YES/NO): YES